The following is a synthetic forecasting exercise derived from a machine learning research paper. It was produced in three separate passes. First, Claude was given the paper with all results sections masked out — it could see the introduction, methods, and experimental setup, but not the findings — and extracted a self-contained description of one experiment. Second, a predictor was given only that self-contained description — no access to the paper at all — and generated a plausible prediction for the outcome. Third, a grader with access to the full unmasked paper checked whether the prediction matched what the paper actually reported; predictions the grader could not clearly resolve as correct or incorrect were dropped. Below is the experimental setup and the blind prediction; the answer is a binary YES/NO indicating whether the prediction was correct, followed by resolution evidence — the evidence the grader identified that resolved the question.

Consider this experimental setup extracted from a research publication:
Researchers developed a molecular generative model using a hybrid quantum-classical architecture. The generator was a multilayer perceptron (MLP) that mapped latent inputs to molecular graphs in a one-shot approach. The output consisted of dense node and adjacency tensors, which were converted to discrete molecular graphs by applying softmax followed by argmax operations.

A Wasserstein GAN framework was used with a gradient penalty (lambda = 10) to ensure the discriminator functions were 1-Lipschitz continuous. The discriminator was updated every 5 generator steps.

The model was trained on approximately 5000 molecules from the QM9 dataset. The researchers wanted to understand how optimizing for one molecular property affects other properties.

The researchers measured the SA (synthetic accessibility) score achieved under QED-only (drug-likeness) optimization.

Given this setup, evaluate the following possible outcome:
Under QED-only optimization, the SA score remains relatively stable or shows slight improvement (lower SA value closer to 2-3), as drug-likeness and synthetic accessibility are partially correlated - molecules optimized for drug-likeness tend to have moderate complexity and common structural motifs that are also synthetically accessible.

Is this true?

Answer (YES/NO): NO